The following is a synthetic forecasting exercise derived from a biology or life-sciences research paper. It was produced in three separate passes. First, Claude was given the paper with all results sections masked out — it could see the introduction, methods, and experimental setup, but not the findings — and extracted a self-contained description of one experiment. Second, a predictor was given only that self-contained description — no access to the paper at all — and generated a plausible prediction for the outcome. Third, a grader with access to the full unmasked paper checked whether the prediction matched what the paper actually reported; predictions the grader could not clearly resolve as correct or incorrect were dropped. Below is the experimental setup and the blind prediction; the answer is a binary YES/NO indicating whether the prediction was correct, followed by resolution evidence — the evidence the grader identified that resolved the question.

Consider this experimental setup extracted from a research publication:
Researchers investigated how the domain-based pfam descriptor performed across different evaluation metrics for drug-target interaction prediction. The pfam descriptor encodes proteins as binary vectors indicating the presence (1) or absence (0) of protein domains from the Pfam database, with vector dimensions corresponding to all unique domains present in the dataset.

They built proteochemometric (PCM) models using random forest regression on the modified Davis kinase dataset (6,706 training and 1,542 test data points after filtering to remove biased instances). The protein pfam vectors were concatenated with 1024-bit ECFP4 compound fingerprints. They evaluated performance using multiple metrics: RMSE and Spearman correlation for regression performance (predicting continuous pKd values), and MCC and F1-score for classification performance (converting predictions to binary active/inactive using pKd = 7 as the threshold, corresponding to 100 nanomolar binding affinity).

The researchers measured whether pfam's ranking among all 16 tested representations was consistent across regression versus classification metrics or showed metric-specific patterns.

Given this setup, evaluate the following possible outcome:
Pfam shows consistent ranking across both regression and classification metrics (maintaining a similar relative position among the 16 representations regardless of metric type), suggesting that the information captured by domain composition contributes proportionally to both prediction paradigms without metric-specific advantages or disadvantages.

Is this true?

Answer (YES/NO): NO